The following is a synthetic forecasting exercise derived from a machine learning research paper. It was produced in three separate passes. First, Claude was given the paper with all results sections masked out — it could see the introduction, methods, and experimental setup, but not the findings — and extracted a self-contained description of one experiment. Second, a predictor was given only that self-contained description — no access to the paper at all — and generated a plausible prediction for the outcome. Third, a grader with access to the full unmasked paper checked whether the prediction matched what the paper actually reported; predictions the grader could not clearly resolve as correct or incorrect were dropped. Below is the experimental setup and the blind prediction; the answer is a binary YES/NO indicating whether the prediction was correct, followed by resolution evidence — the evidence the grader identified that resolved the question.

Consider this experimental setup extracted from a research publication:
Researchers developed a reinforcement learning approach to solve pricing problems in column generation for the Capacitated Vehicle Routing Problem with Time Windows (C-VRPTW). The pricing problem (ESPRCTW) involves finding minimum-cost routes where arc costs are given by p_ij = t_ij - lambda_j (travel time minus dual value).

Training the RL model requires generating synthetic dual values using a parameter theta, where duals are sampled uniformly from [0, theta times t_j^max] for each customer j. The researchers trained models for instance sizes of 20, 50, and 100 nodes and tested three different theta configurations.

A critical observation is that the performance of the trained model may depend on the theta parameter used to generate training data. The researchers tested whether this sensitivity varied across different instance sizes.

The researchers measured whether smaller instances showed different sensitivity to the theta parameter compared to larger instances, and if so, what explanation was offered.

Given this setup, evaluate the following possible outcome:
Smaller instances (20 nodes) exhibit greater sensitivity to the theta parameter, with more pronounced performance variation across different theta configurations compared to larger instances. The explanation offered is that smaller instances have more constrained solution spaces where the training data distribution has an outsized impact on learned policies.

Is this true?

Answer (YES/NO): NO